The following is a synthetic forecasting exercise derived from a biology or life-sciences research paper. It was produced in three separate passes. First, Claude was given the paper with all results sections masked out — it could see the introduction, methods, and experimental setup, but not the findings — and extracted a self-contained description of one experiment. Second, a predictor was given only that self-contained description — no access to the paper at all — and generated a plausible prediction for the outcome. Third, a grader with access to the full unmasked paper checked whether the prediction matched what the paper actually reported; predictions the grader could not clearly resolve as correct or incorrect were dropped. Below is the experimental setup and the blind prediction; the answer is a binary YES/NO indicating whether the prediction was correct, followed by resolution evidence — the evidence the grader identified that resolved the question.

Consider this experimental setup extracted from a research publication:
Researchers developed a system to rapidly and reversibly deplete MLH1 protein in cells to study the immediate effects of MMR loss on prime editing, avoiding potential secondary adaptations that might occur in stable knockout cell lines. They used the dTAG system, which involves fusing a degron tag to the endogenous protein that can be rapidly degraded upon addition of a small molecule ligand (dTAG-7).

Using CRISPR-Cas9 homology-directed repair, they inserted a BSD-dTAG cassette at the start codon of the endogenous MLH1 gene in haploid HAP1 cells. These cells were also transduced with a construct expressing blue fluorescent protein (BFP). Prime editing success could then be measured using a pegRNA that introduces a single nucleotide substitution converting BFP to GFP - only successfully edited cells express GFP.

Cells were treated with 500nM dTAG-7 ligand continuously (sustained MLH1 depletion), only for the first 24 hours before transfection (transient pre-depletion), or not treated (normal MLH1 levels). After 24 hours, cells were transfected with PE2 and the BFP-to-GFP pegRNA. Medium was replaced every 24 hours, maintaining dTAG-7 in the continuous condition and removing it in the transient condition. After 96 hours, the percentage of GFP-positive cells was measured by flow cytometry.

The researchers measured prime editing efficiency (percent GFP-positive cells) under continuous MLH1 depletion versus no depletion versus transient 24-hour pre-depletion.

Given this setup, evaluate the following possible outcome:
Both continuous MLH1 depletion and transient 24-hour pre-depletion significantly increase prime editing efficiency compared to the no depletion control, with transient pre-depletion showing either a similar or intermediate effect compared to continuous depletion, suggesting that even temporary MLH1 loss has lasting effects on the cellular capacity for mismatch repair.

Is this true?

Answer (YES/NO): NO